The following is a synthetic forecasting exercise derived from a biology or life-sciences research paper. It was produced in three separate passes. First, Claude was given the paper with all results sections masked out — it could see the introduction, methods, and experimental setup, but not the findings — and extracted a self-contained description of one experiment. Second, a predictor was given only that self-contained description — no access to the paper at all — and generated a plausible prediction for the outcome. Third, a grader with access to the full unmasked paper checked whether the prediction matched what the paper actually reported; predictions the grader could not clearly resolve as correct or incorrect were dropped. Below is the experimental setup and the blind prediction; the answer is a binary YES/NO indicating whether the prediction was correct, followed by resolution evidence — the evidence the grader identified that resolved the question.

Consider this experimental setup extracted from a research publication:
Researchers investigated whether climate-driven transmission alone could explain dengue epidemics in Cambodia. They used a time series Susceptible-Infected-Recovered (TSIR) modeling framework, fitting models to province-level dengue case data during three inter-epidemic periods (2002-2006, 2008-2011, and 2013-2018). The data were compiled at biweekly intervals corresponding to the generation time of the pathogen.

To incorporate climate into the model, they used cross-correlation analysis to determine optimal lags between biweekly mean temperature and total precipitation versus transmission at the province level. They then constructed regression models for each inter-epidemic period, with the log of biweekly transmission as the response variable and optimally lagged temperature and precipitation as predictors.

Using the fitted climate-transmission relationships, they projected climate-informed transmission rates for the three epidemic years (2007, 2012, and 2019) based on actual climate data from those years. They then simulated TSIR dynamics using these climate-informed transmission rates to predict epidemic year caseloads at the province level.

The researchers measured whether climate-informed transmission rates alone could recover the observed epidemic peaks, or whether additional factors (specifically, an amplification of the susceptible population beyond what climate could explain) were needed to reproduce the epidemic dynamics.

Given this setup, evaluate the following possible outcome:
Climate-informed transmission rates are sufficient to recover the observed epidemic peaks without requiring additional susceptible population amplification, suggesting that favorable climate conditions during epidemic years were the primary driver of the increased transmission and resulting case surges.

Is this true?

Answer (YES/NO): NO